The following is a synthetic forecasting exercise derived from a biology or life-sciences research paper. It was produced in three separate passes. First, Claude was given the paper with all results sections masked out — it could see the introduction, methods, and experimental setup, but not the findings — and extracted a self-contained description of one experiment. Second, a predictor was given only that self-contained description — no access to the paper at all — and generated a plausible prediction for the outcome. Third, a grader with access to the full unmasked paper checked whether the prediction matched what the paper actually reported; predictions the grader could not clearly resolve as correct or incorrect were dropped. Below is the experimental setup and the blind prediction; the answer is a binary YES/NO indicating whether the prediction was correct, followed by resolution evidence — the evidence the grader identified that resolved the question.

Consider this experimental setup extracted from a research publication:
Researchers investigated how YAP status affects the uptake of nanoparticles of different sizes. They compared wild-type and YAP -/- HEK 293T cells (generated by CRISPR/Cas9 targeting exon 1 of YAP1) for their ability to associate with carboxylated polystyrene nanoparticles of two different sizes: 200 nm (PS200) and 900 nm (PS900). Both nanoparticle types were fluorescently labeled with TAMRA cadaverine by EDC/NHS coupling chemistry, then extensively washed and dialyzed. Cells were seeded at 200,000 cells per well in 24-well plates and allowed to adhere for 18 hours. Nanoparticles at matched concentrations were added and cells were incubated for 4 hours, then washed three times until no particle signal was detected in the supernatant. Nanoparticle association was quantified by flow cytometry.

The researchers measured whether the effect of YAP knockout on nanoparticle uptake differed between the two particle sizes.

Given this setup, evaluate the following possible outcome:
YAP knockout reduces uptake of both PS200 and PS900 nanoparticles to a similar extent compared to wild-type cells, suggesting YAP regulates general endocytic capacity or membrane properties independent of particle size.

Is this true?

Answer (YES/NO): NO